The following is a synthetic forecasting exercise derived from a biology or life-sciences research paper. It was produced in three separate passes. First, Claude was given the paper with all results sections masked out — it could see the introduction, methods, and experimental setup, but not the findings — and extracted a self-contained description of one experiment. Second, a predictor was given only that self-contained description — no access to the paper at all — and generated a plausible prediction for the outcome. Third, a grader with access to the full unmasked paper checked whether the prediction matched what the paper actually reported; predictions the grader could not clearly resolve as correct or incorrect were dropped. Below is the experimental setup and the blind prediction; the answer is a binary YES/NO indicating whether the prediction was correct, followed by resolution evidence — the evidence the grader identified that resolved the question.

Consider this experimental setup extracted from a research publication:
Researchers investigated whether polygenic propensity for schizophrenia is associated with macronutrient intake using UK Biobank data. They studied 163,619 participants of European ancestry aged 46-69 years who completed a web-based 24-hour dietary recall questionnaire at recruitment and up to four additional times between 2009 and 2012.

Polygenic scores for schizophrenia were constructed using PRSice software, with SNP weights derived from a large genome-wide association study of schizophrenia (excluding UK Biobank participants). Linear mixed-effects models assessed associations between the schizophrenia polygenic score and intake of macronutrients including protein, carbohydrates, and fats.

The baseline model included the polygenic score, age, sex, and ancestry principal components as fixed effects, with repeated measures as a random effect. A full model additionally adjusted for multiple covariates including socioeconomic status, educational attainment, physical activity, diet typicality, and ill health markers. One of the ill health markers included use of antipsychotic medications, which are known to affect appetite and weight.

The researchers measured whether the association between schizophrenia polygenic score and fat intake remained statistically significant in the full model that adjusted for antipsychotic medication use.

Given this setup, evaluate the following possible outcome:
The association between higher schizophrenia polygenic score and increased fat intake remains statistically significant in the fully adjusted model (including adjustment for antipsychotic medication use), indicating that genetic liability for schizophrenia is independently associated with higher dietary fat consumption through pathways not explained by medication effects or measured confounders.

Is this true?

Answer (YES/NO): YES